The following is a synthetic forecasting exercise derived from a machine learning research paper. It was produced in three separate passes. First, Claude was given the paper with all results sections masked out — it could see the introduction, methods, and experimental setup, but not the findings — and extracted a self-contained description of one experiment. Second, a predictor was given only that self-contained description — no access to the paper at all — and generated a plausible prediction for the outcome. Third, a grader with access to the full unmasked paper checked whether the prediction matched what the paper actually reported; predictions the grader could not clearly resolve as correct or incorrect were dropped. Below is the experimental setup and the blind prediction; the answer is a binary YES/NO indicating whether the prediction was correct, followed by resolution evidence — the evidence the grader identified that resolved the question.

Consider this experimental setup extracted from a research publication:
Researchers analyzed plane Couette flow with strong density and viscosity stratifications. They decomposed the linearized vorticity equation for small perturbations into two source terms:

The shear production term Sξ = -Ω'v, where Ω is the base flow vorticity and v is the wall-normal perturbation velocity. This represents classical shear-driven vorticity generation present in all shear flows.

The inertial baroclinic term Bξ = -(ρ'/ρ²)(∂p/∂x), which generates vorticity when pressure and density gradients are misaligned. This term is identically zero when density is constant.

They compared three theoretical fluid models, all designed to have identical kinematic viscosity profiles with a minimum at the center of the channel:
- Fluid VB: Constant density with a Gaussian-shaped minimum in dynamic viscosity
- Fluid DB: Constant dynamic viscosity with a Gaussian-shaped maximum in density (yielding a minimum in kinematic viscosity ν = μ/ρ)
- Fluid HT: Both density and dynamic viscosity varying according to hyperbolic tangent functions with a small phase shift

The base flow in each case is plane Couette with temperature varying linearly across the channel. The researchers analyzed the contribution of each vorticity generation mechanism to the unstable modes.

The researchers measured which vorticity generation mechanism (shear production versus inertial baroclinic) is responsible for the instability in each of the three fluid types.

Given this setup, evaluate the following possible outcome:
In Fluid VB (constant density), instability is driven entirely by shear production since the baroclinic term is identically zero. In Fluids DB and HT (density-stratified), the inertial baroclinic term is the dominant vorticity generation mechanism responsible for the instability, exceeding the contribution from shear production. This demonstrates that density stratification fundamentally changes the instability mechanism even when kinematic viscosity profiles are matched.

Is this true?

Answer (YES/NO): NO